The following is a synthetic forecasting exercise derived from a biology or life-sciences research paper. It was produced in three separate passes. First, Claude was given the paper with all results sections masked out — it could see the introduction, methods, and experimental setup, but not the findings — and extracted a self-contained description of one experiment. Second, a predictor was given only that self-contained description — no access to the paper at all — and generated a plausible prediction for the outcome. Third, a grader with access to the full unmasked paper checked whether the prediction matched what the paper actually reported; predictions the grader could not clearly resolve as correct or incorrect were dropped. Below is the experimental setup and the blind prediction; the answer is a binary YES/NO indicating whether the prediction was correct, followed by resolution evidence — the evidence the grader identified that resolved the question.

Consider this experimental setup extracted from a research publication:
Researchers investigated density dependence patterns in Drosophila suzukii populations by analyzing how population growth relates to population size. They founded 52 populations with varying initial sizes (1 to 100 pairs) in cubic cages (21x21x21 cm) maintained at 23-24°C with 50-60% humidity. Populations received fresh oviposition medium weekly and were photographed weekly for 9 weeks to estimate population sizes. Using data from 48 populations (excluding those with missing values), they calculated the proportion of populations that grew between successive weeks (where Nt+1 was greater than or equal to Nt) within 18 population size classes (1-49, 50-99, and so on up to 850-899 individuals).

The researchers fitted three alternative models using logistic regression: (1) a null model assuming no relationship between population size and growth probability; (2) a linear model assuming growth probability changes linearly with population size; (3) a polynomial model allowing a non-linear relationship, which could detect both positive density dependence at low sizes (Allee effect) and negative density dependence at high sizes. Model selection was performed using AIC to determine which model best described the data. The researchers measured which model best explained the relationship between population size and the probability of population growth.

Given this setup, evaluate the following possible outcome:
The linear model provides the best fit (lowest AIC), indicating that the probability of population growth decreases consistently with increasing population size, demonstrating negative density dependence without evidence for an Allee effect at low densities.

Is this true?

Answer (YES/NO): NO